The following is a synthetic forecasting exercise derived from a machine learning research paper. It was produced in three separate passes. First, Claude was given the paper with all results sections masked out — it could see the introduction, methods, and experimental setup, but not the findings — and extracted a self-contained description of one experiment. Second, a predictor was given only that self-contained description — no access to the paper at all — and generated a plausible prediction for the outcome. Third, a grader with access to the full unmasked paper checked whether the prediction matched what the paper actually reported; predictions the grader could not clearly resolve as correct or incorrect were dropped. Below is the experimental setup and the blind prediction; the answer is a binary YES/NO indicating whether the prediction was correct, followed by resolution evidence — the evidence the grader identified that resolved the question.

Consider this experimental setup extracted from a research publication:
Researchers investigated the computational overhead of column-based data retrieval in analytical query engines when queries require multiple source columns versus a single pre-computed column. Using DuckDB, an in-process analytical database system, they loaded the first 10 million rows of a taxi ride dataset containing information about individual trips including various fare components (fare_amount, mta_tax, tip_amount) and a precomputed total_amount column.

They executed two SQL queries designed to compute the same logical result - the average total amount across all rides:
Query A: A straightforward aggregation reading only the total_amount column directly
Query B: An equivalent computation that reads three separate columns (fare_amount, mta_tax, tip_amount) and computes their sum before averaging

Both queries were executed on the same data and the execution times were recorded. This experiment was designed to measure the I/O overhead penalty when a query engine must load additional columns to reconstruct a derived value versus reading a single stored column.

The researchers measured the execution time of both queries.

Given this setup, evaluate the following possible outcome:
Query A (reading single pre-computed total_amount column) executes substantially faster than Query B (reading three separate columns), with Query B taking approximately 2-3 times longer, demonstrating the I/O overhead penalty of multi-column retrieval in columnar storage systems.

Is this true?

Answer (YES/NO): YES